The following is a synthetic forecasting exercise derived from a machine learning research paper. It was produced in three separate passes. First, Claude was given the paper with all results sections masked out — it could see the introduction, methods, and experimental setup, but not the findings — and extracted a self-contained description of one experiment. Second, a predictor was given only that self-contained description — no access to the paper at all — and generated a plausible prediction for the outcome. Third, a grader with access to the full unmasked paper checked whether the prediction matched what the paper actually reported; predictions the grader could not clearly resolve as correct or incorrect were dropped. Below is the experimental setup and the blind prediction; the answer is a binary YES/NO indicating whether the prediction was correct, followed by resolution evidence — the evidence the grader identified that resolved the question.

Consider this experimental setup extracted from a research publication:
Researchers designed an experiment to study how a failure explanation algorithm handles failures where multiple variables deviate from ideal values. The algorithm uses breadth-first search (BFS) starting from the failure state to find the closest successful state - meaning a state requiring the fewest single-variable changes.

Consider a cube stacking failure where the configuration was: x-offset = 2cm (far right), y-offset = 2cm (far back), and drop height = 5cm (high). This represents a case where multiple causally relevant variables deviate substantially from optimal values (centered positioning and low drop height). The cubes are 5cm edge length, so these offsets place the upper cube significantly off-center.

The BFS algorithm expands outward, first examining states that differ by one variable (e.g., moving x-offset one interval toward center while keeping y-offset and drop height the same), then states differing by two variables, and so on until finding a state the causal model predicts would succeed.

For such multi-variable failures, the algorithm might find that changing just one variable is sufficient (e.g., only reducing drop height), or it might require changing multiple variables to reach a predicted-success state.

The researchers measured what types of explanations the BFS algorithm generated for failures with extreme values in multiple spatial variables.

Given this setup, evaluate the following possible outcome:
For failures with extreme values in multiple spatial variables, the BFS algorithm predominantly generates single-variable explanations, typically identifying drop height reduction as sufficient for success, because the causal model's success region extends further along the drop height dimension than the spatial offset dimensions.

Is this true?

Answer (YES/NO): NO